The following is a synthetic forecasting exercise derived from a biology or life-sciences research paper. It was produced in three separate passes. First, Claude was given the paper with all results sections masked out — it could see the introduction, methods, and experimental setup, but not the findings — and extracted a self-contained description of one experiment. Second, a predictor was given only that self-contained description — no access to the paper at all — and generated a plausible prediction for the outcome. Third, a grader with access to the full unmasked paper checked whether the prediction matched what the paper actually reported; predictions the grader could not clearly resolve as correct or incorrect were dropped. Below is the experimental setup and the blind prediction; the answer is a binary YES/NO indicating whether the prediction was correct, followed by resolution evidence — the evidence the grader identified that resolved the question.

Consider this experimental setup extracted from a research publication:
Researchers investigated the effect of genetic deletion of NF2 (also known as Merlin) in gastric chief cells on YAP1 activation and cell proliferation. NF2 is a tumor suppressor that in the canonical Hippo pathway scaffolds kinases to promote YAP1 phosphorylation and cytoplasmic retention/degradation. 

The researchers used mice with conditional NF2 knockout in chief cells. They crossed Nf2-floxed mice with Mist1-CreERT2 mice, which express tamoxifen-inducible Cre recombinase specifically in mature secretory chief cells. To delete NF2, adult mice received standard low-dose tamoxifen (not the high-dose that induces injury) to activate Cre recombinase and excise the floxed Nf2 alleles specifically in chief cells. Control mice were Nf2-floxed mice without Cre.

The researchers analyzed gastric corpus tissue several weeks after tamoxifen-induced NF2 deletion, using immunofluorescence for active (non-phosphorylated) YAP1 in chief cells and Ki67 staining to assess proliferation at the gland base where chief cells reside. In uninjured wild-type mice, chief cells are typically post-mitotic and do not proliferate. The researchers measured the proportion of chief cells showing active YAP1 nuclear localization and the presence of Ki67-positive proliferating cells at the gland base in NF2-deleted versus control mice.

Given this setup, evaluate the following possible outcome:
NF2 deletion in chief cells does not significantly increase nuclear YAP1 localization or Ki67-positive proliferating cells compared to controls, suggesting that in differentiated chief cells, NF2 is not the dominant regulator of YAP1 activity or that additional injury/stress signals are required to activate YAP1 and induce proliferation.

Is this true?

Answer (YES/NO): NO